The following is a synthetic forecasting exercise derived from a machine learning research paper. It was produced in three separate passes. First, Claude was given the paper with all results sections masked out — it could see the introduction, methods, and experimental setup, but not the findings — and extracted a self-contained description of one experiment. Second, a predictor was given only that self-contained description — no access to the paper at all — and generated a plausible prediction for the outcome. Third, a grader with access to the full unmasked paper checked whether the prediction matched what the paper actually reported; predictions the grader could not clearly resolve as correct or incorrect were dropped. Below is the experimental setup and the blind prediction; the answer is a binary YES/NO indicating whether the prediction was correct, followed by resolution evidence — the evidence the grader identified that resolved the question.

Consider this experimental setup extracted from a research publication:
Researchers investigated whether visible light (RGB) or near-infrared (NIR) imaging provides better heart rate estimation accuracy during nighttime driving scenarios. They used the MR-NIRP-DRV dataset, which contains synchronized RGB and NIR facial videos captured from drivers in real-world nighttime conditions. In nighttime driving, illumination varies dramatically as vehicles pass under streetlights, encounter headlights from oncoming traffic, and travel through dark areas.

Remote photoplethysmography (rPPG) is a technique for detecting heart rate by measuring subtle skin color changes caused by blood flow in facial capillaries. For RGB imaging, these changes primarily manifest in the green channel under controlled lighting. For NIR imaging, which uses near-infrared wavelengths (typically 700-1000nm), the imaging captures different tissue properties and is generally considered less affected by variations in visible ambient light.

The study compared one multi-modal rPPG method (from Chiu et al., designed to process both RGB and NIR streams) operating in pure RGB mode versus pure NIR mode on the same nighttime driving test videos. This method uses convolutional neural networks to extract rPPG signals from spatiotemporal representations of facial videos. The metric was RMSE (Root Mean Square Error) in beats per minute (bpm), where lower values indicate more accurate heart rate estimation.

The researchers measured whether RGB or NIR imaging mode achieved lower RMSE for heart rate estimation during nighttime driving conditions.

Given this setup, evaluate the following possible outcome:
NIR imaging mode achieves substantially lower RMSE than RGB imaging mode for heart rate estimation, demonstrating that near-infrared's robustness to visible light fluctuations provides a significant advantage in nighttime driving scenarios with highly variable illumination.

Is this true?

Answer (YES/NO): NO